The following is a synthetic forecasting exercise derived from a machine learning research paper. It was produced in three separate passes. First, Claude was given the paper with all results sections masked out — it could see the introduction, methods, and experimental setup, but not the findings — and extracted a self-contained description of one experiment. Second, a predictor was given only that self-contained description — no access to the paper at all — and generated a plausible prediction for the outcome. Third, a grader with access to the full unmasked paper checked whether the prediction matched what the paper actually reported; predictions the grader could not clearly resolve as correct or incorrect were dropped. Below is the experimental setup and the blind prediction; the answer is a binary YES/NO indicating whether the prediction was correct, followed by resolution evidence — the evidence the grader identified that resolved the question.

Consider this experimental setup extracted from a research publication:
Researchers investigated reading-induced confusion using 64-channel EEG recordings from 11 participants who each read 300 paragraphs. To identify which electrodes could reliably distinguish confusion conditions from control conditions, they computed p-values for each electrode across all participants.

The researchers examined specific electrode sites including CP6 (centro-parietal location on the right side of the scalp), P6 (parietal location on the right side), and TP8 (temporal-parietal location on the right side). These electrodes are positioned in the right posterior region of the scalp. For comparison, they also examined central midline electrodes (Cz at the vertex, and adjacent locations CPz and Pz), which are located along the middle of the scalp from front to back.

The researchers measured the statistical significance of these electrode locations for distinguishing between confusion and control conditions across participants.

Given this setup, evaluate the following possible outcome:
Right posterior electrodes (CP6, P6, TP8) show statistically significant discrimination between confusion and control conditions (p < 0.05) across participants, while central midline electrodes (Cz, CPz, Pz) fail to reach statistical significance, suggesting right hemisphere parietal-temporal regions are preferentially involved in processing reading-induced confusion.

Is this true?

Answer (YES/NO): NO